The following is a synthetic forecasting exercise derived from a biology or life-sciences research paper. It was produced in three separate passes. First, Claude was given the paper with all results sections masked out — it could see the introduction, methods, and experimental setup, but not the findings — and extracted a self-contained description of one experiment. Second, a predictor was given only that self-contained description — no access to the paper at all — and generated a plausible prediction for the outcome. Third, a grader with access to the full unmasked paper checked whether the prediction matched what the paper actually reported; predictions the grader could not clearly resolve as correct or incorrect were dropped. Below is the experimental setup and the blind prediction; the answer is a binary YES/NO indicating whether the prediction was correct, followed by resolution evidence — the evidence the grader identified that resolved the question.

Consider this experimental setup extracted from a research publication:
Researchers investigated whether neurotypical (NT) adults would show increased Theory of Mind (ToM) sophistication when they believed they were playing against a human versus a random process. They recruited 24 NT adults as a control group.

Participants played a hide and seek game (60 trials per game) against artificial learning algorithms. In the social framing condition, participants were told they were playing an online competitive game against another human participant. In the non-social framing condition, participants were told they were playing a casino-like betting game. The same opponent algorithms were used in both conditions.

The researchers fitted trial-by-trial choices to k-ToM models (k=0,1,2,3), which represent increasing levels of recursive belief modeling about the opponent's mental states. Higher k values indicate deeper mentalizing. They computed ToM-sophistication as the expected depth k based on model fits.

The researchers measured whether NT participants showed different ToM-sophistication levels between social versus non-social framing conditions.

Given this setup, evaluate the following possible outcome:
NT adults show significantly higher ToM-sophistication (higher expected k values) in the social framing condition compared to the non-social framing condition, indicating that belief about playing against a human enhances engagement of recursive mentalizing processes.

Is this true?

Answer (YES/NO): NO